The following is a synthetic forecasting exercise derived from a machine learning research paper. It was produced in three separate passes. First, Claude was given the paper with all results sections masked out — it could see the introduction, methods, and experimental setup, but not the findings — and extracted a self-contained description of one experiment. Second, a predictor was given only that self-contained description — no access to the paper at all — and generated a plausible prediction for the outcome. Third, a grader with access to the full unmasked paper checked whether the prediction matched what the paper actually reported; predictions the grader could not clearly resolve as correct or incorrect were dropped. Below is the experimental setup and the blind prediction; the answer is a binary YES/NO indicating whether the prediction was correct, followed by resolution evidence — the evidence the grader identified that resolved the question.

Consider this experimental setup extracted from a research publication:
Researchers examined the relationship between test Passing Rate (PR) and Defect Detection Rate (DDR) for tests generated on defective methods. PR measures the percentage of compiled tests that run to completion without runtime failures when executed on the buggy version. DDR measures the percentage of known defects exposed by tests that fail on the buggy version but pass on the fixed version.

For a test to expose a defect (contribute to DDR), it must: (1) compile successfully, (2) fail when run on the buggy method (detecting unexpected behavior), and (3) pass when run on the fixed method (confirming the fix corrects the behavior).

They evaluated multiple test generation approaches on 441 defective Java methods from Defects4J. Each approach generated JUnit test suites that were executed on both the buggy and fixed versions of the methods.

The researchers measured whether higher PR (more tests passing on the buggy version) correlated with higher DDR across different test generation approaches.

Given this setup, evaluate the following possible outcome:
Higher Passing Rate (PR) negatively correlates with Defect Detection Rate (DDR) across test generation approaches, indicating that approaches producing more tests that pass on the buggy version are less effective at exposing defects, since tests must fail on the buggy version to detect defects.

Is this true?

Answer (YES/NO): NO